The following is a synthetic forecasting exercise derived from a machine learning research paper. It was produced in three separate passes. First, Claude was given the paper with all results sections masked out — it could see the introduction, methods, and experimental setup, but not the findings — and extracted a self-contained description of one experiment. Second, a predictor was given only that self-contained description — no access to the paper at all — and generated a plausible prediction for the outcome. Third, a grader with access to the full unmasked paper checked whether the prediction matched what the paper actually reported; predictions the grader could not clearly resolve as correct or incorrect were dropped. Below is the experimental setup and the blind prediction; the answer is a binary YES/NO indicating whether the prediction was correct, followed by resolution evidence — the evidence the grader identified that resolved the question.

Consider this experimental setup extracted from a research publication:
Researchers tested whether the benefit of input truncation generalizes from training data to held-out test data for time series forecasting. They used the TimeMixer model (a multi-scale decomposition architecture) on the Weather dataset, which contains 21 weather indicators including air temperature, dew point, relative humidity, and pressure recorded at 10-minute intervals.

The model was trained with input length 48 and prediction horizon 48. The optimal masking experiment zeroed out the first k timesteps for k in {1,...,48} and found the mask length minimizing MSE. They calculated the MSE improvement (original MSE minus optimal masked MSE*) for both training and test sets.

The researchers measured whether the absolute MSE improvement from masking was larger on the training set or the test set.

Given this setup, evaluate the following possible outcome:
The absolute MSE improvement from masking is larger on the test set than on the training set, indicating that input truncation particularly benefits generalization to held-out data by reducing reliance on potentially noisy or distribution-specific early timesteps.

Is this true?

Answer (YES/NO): NO